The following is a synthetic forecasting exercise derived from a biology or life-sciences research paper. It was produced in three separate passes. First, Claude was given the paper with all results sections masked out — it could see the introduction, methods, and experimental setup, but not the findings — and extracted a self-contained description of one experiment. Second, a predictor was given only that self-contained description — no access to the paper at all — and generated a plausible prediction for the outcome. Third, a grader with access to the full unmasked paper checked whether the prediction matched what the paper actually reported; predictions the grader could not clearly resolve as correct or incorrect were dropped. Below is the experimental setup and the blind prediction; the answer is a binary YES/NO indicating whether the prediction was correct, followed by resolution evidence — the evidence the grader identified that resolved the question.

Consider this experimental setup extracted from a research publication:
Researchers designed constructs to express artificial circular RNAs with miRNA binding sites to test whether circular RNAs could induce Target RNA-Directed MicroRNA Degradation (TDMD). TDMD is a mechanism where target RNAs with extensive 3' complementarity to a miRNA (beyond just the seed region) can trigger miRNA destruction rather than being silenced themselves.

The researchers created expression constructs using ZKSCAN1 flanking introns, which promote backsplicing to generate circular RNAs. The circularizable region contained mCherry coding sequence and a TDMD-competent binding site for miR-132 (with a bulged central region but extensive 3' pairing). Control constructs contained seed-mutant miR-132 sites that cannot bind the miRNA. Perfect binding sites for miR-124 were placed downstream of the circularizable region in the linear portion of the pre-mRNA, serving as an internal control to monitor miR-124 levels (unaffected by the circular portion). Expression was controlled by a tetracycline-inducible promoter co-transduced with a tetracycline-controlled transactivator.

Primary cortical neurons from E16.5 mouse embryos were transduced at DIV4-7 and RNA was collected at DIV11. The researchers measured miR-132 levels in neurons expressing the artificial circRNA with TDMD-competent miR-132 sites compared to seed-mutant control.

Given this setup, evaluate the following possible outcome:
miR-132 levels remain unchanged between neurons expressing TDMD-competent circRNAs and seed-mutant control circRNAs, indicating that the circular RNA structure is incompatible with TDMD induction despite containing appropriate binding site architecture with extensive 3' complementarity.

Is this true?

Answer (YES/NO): YES